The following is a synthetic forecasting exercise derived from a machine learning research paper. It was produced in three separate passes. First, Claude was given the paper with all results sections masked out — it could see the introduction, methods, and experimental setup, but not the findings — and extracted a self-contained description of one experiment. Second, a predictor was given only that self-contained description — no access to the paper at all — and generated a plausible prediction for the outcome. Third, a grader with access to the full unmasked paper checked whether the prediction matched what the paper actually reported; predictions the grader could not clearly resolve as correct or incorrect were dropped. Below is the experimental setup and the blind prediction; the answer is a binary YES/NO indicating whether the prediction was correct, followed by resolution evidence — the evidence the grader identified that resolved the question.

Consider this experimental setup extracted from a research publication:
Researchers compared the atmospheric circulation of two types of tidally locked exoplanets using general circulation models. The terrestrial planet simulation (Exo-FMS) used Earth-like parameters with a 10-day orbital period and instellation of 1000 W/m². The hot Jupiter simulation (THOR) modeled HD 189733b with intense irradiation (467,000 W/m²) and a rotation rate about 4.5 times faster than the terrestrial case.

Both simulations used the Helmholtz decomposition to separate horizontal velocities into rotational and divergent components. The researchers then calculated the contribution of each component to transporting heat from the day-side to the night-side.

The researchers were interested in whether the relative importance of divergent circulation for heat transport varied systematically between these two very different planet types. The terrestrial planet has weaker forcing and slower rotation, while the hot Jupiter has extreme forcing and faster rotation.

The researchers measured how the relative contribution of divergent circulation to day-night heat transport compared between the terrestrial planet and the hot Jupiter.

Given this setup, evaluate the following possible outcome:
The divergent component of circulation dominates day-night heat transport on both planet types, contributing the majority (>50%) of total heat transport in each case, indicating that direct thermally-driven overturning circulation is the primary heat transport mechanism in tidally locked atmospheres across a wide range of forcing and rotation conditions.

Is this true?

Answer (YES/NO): YES